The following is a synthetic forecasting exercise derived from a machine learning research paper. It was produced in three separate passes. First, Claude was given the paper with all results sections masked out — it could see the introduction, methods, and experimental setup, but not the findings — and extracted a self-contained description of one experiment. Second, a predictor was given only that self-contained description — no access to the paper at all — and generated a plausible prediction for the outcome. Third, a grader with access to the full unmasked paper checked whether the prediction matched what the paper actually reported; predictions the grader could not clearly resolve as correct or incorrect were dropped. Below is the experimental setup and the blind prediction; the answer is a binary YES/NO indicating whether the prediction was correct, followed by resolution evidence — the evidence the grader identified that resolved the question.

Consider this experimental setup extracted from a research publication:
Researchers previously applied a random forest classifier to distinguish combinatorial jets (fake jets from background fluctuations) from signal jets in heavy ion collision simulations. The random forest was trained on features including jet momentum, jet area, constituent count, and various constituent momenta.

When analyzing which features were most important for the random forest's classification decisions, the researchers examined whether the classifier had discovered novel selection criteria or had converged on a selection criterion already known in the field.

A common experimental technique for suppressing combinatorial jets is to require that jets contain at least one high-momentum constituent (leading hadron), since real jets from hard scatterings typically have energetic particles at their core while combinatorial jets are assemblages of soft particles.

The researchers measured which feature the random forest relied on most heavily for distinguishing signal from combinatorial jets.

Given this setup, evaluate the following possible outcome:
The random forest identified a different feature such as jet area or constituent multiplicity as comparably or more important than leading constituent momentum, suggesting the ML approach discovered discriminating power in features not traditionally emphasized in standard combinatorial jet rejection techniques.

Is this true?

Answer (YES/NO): NO